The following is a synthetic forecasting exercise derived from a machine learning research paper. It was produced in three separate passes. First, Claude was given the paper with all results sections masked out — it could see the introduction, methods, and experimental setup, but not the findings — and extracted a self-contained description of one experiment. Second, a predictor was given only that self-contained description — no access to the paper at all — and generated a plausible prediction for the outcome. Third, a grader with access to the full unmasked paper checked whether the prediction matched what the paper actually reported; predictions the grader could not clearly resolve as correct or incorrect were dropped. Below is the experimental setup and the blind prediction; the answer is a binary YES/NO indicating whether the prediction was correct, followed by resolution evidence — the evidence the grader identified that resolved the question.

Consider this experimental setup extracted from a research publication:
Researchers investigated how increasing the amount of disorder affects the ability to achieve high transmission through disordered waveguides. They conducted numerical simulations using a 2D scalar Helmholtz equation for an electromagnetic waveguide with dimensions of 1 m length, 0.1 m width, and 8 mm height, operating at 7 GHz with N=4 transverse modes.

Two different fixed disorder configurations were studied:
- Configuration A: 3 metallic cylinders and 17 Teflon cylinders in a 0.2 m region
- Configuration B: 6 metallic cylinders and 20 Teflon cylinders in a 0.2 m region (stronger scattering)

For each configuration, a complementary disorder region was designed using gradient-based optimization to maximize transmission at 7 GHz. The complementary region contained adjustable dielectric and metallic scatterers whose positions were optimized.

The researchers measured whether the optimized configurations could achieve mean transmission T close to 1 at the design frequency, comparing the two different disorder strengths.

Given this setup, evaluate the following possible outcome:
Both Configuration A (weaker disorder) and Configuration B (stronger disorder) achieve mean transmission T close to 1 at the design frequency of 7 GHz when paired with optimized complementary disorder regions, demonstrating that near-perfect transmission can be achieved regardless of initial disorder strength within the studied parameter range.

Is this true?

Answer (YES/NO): YES